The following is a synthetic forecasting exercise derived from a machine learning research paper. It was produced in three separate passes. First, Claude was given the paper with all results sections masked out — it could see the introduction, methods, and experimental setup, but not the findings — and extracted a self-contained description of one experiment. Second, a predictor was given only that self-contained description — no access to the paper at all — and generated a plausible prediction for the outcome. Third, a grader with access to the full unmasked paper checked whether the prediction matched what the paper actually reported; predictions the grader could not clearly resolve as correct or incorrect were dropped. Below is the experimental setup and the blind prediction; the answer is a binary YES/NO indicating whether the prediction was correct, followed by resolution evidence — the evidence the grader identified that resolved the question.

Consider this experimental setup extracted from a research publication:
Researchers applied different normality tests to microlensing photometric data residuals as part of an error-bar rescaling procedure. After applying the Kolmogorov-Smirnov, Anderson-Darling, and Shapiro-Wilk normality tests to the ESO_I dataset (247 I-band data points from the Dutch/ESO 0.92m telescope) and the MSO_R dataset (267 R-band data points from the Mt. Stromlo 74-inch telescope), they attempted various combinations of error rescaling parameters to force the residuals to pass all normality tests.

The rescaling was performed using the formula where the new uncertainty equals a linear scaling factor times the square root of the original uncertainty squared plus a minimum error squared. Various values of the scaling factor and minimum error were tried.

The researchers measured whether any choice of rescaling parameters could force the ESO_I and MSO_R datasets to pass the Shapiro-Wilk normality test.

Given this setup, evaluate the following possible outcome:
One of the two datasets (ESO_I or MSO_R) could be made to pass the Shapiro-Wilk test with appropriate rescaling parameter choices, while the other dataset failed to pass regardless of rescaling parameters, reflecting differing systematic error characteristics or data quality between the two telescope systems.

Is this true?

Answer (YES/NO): NO